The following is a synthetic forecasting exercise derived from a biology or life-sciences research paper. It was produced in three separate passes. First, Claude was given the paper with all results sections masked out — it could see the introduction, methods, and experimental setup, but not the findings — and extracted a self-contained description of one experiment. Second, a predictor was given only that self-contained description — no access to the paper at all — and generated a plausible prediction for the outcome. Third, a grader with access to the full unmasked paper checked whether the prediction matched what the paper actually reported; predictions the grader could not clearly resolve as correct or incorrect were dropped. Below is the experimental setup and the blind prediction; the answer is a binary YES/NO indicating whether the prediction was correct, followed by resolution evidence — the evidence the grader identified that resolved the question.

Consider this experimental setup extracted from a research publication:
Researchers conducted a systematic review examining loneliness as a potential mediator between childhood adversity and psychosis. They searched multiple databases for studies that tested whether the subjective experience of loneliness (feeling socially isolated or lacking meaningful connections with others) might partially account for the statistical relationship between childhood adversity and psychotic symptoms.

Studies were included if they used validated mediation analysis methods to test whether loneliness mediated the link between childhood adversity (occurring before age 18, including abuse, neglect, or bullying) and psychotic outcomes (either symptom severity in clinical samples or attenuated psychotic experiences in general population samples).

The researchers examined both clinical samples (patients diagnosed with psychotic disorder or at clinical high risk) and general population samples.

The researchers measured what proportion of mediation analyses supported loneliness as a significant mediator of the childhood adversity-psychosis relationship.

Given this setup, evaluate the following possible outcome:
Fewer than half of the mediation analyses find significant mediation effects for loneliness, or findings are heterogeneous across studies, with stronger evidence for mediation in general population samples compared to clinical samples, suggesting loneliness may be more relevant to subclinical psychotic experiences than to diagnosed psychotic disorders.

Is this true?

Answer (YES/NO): NO